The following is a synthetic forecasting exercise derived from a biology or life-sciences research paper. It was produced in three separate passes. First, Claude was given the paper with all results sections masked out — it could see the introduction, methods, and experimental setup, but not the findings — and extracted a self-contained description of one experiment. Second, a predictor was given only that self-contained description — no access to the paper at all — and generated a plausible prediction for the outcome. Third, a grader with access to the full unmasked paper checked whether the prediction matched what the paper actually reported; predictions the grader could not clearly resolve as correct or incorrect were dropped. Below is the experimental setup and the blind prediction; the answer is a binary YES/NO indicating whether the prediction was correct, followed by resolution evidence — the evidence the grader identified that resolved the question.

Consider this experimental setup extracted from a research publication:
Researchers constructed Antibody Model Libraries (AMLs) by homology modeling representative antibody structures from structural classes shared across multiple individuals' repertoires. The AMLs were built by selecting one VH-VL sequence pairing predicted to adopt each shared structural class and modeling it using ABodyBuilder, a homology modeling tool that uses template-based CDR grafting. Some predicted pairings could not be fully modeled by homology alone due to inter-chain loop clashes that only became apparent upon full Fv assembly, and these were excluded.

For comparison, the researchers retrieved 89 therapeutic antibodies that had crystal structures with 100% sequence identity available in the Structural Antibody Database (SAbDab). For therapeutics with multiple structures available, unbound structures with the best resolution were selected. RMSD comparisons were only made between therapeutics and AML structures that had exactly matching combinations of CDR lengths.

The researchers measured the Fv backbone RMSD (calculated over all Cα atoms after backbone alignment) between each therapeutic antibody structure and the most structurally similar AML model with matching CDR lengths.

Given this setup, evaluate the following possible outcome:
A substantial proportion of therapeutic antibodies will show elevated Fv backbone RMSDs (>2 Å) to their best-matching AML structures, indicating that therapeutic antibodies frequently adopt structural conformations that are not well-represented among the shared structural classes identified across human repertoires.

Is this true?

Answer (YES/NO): NO